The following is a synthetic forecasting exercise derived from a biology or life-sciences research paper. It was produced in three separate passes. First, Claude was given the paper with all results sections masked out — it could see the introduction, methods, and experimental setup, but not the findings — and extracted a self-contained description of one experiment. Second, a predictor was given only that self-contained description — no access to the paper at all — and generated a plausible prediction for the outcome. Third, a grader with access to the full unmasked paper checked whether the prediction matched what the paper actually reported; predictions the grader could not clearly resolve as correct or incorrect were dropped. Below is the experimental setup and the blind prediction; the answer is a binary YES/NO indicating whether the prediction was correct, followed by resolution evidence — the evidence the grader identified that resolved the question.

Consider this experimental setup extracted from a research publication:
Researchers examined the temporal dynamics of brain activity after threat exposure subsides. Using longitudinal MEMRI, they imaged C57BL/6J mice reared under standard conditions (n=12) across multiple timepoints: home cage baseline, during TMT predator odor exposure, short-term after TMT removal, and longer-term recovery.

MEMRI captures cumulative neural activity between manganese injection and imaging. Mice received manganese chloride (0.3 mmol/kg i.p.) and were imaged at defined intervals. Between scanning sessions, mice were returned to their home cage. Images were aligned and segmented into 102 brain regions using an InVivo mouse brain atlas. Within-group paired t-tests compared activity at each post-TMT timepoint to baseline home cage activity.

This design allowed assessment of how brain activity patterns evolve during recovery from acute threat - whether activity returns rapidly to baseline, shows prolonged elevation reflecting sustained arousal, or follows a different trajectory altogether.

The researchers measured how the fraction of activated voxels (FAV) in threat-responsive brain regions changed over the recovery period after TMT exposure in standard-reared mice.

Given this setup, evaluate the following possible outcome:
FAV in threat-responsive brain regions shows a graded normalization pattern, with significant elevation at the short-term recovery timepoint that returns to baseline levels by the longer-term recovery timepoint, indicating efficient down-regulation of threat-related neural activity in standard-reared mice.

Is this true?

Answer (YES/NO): NO